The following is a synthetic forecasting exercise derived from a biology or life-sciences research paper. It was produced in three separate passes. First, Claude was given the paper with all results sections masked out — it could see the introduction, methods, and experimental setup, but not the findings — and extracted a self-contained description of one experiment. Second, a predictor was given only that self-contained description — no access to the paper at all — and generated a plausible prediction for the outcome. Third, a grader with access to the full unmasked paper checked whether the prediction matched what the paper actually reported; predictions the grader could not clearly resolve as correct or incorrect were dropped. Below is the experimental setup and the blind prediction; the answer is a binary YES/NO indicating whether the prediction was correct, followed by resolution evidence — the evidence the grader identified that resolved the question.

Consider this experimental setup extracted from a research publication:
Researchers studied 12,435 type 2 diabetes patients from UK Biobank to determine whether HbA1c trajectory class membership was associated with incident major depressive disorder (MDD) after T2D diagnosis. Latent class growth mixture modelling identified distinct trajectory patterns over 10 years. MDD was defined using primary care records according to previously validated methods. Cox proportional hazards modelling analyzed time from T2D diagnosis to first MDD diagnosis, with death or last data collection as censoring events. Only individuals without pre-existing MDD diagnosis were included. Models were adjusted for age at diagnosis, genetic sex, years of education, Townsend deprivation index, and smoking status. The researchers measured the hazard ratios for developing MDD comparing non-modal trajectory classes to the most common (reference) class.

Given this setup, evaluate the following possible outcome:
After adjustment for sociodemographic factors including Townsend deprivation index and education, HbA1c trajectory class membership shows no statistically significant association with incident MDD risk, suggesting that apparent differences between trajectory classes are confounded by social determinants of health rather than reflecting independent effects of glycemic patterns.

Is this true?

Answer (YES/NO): NO